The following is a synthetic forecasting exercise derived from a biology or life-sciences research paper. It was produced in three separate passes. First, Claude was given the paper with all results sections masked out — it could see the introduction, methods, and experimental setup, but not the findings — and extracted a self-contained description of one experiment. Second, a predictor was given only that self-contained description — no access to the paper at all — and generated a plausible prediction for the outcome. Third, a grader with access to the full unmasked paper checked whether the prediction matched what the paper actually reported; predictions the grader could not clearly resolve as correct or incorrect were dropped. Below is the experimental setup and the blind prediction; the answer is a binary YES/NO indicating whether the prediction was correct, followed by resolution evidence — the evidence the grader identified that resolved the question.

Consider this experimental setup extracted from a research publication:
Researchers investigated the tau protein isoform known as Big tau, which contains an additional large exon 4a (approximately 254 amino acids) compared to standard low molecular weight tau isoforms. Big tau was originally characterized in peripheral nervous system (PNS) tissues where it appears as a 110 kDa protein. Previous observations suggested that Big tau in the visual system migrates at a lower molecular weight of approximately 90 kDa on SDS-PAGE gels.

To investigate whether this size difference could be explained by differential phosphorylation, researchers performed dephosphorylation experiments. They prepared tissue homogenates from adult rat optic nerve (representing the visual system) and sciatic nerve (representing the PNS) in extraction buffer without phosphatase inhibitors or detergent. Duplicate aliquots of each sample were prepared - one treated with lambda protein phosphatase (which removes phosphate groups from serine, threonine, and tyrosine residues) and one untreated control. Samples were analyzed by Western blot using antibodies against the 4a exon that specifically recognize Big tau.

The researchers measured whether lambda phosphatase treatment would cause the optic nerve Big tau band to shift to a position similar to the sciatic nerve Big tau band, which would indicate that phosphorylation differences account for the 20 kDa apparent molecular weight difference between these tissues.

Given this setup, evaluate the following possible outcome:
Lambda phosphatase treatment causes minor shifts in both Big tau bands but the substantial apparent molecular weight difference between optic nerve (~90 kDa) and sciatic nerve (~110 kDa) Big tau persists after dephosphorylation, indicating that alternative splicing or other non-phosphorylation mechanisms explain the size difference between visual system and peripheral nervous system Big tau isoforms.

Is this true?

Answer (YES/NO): YES